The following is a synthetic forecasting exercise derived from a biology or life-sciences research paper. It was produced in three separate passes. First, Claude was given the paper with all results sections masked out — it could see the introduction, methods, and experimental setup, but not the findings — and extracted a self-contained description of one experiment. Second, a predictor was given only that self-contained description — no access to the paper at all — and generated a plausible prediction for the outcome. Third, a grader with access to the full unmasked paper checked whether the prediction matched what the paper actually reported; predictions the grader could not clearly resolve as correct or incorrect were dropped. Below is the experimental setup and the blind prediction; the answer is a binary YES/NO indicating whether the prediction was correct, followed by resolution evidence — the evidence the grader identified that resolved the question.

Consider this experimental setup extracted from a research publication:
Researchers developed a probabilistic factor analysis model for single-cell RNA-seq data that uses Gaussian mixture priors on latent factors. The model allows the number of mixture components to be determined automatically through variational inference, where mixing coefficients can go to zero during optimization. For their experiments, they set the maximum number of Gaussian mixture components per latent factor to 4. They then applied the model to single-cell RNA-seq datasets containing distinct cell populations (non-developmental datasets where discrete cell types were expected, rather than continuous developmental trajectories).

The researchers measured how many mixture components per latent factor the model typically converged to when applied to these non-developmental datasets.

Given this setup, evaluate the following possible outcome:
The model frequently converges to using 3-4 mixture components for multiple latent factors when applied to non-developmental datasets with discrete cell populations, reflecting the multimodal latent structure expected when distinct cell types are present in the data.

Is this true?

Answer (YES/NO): NO